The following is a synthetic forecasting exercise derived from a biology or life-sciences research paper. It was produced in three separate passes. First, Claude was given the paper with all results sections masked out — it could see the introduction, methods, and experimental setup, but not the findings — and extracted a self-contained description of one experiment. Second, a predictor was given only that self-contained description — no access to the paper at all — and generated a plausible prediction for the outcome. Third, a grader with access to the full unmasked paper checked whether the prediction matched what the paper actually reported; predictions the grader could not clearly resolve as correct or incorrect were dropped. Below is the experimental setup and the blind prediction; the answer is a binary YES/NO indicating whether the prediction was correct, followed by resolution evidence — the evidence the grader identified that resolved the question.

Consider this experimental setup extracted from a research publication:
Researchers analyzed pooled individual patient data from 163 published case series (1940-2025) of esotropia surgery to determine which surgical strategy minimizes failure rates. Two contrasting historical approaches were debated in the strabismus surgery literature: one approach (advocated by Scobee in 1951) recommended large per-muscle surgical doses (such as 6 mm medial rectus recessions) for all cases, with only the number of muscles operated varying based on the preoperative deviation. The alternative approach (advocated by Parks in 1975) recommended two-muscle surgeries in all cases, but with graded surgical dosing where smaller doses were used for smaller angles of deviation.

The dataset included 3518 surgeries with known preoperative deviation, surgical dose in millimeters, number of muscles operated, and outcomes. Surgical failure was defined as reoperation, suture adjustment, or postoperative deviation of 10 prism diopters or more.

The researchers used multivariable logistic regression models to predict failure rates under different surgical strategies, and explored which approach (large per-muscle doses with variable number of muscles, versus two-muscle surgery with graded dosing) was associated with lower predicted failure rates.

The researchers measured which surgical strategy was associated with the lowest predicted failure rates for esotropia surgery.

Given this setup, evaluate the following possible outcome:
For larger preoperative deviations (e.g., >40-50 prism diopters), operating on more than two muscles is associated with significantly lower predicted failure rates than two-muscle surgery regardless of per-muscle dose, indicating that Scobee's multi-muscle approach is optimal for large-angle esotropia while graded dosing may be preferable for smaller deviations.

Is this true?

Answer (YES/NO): NO